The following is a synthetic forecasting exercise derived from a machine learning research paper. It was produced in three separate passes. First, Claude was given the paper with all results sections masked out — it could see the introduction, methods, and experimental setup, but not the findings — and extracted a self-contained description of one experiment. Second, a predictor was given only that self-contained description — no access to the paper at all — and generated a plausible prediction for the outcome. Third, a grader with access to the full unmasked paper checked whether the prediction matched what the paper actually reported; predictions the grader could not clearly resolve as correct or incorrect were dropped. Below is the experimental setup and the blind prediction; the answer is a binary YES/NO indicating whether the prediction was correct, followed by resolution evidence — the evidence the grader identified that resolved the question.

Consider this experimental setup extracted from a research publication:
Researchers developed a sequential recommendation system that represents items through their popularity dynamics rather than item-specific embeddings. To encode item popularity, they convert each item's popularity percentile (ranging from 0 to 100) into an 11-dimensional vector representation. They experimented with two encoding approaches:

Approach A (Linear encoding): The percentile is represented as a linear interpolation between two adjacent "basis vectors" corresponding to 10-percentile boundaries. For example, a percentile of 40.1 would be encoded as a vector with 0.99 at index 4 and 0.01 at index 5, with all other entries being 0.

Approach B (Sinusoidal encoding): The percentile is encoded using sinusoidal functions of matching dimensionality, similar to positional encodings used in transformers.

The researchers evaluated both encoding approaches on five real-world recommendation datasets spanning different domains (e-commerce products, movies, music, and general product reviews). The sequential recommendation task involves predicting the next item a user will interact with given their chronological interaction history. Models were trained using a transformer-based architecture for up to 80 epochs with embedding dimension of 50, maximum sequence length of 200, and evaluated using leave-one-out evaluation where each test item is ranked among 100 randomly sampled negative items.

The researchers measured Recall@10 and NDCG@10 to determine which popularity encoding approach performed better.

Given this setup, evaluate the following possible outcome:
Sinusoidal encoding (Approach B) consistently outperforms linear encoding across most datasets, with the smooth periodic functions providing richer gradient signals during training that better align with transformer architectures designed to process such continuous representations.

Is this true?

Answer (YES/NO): NO